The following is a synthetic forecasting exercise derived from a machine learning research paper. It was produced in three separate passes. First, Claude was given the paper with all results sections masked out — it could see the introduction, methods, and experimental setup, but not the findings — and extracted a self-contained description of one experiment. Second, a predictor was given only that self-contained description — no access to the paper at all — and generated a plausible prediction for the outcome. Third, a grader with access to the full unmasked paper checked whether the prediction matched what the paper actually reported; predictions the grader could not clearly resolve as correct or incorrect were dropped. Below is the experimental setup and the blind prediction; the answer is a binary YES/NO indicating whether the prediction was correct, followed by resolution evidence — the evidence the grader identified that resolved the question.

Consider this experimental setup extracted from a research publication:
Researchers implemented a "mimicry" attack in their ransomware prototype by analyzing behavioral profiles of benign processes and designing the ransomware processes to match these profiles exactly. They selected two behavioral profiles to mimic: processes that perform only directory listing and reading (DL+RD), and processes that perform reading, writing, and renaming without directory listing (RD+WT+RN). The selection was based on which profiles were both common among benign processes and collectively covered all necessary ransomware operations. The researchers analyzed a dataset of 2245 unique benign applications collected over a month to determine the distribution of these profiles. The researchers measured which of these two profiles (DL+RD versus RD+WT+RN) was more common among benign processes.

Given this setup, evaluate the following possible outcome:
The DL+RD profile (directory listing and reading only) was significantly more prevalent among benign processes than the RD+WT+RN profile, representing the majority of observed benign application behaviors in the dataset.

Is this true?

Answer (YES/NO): NO